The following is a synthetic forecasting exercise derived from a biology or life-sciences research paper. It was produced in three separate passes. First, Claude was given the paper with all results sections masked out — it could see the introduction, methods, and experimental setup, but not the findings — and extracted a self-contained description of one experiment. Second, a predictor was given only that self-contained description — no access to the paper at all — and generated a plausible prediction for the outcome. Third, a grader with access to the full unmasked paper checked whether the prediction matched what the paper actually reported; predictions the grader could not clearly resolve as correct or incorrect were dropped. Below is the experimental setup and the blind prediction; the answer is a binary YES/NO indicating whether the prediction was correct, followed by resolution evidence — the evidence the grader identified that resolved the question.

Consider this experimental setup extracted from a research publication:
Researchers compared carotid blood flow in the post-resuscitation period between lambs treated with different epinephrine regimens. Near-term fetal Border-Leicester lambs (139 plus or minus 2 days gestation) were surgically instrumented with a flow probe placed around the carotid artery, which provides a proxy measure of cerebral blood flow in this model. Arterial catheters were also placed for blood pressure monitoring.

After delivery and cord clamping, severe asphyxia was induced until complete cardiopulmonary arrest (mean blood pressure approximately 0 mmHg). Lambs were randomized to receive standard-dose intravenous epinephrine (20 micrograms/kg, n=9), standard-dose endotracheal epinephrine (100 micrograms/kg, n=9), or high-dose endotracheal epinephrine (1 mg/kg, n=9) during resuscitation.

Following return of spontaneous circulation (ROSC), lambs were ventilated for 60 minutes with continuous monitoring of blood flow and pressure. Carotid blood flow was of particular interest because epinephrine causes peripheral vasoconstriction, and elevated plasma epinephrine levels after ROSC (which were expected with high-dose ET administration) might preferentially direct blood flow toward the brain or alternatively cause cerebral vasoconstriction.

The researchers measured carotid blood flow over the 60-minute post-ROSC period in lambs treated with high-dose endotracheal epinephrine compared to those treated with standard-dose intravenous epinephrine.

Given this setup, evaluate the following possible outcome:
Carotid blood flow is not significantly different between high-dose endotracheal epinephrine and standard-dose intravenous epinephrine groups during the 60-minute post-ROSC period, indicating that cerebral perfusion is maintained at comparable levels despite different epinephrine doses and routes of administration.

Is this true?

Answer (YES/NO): YES